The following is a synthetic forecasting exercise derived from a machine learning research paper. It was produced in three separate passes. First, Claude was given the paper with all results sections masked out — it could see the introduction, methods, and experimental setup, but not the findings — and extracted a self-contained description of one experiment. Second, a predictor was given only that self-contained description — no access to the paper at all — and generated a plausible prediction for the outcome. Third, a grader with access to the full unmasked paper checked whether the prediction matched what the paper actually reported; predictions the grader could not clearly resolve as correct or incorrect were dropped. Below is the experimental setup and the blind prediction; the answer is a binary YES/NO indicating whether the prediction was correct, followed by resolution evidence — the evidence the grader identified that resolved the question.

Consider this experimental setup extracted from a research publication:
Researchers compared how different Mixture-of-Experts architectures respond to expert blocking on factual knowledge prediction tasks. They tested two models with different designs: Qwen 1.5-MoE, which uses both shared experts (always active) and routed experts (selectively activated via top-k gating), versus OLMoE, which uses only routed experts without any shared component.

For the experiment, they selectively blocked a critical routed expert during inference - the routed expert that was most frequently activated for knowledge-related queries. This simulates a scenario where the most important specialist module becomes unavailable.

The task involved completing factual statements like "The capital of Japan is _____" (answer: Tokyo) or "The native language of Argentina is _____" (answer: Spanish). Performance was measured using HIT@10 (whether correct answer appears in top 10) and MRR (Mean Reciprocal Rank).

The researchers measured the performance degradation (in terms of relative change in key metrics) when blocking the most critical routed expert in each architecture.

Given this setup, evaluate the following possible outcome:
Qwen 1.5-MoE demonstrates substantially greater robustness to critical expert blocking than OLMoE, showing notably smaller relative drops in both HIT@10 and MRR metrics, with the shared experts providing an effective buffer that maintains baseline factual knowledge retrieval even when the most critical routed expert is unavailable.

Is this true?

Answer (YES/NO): YES